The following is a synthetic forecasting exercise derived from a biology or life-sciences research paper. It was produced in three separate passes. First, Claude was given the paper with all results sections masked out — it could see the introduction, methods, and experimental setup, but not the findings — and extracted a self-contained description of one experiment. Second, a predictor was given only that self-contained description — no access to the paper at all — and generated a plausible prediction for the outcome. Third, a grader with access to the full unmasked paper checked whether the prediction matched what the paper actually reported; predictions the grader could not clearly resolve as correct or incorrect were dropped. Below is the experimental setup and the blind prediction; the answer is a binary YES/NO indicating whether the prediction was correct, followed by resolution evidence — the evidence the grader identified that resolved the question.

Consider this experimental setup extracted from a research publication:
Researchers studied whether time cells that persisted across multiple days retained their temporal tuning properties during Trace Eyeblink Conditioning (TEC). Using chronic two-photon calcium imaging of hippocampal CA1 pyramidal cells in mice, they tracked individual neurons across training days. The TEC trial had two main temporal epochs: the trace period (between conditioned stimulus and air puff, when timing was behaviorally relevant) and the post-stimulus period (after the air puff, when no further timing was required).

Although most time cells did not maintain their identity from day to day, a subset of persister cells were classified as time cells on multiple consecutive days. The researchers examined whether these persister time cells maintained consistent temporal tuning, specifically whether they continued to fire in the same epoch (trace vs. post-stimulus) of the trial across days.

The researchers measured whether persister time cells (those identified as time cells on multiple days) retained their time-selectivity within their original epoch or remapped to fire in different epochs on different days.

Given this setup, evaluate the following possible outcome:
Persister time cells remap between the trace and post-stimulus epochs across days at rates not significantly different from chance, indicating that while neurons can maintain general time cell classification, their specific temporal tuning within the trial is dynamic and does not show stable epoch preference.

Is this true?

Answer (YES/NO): NO